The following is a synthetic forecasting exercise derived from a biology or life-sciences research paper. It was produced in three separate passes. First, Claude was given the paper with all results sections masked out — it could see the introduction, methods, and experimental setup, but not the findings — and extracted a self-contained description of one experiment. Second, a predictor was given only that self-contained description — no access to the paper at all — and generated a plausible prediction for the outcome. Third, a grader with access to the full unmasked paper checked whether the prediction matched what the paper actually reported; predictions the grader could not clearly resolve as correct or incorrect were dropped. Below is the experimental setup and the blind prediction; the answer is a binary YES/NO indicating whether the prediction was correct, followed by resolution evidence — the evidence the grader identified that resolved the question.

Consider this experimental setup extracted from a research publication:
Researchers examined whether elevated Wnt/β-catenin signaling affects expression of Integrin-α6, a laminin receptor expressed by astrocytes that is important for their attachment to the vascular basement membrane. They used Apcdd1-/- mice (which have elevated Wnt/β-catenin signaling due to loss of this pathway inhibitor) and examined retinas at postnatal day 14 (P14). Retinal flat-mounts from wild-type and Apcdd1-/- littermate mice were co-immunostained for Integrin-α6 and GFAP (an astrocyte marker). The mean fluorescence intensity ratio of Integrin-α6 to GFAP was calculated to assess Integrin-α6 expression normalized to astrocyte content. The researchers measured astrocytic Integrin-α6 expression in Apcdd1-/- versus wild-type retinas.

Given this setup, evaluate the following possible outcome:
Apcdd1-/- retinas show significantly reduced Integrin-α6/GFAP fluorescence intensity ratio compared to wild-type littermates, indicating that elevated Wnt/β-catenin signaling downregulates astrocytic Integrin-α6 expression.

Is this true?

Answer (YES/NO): NO